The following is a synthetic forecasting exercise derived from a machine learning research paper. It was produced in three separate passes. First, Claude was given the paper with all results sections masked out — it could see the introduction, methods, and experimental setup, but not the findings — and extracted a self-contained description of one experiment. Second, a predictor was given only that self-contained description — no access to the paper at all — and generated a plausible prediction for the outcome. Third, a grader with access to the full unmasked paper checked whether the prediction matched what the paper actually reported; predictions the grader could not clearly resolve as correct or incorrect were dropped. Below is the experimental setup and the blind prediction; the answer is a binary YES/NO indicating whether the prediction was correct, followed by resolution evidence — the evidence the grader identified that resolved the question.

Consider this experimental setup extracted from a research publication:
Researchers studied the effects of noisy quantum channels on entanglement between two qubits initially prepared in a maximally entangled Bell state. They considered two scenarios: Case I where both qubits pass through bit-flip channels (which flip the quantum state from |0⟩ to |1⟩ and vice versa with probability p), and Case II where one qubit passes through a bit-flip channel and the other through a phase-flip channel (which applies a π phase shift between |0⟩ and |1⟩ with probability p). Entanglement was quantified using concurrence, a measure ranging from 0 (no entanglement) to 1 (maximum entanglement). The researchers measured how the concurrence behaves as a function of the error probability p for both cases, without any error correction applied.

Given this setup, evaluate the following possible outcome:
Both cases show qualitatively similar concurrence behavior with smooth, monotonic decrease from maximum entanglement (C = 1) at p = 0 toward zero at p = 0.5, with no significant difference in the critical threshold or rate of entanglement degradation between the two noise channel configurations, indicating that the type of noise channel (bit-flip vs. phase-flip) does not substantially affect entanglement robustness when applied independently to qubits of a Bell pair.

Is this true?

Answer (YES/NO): NO